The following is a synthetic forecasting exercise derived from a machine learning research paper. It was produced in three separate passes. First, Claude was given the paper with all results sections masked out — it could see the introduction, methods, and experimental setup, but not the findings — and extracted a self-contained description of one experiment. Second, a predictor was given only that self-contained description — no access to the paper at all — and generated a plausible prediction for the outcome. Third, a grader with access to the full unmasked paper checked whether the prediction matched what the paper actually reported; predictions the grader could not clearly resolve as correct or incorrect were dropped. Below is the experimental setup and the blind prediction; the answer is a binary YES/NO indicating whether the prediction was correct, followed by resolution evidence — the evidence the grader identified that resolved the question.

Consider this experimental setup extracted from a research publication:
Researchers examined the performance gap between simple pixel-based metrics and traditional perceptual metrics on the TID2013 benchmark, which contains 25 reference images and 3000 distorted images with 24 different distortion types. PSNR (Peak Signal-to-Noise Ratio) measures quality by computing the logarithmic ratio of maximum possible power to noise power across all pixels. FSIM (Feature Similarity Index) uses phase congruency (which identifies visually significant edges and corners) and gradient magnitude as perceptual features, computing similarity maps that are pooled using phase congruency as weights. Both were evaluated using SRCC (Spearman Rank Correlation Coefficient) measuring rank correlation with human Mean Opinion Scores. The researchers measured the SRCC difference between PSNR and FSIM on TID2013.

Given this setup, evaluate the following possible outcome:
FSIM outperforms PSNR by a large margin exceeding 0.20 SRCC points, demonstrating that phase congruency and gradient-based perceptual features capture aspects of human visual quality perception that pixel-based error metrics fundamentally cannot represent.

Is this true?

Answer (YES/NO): NO